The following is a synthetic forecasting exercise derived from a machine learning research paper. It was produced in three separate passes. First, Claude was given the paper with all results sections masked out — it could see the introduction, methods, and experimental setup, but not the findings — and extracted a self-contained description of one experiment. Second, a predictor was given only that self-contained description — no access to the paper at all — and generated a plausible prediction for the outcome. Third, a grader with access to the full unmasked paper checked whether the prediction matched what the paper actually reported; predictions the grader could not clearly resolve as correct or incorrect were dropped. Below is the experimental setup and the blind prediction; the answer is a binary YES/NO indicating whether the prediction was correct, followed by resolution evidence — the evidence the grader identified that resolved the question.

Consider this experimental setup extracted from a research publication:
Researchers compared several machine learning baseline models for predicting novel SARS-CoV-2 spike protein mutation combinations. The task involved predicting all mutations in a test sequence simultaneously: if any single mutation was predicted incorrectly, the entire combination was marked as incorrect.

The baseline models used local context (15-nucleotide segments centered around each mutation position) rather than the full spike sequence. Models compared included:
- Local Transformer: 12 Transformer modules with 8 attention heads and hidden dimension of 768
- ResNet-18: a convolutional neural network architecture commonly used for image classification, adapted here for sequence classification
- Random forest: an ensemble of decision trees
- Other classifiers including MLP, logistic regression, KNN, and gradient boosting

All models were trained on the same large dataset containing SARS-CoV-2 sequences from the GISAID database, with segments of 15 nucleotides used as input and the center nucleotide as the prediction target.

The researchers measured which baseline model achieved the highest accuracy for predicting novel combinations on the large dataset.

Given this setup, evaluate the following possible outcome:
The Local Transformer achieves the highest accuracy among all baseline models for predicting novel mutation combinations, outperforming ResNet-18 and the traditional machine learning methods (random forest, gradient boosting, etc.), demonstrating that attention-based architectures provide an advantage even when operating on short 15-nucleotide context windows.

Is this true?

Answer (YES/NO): NO